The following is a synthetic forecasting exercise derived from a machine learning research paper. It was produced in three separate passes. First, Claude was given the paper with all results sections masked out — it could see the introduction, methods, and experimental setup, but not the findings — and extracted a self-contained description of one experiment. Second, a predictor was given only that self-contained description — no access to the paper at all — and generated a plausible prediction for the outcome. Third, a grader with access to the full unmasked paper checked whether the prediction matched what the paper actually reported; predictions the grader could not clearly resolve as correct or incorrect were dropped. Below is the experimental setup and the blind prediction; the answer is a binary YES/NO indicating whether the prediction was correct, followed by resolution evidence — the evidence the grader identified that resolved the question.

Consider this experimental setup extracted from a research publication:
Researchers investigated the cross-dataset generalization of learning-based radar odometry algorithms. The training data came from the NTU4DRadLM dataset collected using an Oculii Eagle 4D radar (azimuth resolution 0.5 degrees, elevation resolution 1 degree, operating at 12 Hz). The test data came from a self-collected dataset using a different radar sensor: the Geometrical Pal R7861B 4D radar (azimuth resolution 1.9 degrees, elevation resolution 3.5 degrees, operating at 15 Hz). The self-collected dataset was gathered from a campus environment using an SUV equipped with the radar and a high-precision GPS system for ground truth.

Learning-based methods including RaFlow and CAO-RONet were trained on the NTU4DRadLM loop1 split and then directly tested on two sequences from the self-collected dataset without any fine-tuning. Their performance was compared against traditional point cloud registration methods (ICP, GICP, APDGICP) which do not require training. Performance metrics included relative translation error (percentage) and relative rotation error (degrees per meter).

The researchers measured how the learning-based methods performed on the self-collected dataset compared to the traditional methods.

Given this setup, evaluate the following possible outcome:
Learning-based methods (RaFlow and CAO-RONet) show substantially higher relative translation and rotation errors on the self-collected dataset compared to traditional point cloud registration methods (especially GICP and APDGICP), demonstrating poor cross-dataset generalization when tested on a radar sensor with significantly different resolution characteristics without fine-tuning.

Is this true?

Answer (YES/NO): YES